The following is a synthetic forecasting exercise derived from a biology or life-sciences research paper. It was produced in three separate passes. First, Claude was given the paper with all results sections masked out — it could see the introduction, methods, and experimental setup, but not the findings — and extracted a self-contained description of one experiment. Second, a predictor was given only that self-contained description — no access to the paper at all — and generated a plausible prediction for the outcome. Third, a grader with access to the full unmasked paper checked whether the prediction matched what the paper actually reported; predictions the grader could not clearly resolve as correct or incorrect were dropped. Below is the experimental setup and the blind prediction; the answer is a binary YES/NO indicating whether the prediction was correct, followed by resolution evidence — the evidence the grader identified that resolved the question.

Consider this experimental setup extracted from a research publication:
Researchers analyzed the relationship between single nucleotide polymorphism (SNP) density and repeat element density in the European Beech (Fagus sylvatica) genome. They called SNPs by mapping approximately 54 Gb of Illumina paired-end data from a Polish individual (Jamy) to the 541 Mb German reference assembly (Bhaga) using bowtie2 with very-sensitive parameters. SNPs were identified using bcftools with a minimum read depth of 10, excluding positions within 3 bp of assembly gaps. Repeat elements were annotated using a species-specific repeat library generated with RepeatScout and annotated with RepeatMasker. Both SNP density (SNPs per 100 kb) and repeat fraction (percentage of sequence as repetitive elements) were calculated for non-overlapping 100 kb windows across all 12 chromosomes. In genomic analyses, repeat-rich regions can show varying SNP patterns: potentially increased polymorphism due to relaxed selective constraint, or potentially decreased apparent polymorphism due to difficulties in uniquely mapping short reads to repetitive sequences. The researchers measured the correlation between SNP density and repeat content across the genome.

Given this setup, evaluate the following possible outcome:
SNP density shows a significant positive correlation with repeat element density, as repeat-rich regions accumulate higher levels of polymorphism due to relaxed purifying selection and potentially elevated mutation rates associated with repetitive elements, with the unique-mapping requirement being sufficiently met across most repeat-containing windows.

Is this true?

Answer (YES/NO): NO